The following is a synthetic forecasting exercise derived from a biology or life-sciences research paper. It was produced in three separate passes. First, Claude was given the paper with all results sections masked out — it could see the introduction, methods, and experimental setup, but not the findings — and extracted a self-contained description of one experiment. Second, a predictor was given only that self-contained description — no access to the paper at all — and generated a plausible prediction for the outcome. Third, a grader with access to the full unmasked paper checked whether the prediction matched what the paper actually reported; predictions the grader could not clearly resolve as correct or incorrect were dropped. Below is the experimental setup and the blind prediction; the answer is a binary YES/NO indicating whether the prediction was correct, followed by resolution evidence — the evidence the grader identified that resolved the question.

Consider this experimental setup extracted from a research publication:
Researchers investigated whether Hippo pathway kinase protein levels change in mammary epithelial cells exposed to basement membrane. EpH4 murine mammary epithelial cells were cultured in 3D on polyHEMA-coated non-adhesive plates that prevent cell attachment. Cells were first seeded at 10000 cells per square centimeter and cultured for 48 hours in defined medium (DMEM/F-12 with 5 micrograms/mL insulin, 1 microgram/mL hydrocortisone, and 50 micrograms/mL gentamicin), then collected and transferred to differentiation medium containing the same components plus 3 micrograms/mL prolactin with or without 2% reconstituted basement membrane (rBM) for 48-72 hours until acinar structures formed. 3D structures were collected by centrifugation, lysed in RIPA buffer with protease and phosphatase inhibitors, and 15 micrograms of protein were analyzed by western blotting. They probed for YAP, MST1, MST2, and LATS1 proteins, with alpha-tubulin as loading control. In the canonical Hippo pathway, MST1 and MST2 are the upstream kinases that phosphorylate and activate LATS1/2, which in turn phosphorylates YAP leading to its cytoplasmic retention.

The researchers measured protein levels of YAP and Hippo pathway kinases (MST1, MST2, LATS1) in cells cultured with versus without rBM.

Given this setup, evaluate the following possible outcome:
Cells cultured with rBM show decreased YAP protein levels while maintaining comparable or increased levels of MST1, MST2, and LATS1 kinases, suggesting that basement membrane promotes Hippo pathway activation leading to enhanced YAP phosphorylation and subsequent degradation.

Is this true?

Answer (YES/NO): NO